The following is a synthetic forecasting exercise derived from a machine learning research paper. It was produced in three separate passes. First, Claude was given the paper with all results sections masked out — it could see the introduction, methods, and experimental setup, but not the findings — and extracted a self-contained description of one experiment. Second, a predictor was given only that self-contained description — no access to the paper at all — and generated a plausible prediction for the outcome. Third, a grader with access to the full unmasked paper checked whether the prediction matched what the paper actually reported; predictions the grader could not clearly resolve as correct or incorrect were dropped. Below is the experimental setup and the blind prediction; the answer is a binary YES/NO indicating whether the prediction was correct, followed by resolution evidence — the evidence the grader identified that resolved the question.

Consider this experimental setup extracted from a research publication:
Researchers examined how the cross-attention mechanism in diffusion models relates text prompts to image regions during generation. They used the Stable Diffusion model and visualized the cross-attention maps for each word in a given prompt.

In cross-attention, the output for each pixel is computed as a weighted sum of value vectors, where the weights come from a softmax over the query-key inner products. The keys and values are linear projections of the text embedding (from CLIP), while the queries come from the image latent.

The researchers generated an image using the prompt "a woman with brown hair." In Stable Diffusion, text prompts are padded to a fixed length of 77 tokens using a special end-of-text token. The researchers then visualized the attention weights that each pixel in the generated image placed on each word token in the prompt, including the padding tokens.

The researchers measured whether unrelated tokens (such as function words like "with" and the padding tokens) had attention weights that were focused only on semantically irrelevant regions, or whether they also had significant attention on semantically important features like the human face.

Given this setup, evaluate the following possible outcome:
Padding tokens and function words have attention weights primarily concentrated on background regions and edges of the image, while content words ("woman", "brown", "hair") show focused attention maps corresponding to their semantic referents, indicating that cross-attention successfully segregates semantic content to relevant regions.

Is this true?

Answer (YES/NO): NO